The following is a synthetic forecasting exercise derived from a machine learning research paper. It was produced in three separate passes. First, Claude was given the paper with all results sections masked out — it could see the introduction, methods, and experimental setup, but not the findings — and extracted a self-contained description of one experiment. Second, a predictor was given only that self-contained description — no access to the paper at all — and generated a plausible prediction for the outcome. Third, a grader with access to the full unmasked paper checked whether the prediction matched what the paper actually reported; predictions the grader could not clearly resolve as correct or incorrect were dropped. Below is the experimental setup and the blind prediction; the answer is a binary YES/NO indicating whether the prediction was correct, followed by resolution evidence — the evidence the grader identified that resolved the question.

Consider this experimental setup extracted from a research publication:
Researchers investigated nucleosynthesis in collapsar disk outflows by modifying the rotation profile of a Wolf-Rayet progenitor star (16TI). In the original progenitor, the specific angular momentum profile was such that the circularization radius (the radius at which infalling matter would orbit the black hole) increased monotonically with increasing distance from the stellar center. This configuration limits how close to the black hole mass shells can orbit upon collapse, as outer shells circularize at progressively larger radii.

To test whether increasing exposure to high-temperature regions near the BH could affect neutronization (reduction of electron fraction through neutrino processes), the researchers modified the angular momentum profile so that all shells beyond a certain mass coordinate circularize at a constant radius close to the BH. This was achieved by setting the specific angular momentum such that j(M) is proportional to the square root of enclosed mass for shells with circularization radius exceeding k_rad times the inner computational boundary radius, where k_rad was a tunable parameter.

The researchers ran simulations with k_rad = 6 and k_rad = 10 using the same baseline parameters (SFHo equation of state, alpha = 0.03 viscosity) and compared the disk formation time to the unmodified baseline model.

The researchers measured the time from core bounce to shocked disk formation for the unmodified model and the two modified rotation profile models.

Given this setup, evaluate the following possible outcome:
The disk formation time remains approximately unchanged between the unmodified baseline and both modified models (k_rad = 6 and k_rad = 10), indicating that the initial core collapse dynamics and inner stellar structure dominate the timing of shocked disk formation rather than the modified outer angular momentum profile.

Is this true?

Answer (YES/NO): NO